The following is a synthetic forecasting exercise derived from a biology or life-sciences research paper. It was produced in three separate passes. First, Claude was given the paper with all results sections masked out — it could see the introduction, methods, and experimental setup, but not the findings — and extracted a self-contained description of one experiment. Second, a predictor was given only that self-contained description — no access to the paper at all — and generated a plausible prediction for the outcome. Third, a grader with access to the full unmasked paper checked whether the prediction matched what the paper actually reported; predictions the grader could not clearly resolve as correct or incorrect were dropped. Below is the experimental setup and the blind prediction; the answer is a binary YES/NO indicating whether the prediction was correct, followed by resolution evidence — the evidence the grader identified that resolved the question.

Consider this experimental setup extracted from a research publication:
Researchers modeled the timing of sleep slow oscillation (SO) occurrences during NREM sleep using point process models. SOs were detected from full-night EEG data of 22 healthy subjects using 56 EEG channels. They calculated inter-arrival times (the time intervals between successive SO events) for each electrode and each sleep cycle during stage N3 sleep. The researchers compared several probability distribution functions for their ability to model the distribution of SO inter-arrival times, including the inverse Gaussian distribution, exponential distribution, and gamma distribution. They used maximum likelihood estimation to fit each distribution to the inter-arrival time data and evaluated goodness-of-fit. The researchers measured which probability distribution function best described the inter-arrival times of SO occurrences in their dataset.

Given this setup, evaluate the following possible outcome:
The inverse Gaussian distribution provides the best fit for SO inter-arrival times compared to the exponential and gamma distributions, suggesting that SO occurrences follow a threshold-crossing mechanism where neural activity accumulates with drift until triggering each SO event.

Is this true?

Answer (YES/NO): YES